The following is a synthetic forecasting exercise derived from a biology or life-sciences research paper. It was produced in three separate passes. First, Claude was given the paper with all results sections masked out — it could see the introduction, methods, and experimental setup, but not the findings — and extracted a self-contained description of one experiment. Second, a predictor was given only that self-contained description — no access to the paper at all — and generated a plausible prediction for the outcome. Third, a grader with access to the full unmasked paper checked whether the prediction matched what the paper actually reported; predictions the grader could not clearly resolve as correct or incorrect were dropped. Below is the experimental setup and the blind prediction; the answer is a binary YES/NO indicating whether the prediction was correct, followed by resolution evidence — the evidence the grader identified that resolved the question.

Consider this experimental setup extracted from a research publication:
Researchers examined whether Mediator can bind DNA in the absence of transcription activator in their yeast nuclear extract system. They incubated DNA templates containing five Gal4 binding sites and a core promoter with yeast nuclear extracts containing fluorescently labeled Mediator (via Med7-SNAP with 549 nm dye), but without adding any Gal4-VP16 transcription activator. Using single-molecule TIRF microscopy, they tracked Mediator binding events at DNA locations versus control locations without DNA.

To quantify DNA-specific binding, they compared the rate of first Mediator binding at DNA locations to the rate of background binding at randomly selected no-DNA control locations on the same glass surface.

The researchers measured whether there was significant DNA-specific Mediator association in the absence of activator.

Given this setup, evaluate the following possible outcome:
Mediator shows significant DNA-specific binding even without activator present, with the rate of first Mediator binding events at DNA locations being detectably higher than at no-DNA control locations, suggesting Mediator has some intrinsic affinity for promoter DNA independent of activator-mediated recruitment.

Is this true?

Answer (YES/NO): NO